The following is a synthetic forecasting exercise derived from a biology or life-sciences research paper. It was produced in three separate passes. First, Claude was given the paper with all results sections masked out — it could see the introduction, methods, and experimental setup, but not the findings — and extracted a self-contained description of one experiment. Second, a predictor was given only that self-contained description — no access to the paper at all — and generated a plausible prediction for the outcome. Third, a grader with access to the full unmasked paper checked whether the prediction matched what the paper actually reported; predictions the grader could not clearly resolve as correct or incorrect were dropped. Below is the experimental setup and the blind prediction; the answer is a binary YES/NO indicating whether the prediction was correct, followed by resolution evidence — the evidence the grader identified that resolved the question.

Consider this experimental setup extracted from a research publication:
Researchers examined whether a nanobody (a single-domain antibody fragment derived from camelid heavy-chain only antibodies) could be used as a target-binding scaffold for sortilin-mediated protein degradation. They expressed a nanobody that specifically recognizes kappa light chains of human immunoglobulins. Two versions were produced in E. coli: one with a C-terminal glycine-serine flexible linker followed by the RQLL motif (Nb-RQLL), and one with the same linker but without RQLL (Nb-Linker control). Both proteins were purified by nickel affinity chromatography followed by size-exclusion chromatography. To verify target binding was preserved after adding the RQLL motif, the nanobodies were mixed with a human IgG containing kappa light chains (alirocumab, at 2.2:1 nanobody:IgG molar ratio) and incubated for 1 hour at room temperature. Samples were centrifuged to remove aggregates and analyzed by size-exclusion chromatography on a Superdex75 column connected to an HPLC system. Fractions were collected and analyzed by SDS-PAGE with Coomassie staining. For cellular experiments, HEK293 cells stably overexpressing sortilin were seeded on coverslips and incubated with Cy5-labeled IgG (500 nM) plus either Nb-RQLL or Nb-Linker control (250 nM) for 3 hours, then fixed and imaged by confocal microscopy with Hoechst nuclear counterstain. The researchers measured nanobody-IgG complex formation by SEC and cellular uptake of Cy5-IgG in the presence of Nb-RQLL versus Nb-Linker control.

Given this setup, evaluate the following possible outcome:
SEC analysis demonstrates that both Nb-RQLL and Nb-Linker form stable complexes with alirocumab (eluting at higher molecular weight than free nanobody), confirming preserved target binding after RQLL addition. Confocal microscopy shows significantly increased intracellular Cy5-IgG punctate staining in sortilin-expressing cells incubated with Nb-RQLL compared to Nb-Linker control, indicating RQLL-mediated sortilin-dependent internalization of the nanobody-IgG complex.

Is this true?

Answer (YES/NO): YES